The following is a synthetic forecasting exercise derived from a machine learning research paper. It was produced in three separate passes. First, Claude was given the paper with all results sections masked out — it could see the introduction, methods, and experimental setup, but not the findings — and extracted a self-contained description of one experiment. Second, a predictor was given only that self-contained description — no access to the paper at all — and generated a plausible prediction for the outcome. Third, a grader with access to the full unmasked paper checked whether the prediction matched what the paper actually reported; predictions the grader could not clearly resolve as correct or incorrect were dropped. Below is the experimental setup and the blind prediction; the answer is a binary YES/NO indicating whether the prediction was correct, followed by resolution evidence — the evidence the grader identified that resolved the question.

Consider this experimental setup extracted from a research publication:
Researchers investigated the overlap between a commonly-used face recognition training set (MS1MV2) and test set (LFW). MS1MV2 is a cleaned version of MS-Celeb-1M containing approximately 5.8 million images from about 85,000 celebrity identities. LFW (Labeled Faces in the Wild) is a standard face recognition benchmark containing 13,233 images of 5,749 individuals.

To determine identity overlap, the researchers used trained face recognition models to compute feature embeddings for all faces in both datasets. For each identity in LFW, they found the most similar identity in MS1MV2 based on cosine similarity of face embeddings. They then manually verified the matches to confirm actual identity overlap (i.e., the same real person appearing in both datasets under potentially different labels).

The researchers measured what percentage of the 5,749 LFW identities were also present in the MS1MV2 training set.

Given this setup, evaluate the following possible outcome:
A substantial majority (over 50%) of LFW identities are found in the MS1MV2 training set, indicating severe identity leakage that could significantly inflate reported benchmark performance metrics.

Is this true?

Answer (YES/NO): NO